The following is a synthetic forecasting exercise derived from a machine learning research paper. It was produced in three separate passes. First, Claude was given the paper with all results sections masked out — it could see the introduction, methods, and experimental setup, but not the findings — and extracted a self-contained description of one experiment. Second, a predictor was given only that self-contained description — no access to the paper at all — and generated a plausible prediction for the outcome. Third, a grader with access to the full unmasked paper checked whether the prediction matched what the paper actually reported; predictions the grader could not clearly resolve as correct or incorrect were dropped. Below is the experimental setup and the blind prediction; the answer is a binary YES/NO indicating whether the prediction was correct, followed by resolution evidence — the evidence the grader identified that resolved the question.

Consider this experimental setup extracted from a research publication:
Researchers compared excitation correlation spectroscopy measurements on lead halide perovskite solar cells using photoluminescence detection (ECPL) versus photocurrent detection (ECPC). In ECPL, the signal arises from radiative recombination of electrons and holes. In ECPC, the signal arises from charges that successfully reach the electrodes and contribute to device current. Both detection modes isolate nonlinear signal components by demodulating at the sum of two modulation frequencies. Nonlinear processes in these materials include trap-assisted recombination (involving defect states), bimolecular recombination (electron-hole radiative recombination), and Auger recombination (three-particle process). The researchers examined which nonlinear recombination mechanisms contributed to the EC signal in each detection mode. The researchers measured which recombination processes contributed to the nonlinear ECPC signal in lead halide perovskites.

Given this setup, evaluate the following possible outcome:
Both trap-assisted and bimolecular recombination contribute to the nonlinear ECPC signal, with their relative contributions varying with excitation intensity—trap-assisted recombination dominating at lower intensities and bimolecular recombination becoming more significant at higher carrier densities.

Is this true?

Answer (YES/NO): NO